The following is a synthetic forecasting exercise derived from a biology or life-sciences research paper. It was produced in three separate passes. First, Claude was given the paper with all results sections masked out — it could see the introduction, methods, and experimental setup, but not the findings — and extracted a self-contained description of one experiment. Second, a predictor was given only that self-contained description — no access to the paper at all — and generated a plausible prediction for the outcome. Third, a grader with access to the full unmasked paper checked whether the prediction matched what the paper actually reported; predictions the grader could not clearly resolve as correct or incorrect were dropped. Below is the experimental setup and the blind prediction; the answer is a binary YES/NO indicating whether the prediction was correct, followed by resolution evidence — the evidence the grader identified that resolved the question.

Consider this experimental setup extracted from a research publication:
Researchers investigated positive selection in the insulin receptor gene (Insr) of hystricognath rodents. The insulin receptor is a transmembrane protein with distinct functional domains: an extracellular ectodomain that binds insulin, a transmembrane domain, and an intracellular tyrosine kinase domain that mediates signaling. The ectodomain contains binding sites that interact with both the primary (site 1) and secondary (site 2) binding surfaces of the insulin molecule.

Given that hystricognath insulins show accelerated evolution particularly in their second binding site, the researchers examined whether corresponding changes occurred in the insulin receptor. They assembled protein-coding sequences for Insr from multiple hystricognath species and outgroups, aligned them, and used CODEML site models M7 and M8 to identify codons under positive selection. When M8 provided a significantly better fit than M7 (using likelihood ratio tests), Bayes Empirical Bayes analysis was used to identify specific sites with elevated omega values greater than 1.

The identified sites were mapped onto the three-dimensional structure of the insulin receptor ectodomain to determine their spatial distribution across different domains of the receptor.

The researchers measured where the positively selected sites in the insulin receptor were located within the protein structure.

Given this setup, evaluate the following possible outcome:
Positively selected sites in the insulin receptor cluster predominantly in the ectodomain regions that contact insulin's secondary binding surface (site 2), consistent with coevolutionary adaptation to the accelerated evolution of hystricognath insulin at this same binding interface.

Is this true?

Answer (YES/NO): YES